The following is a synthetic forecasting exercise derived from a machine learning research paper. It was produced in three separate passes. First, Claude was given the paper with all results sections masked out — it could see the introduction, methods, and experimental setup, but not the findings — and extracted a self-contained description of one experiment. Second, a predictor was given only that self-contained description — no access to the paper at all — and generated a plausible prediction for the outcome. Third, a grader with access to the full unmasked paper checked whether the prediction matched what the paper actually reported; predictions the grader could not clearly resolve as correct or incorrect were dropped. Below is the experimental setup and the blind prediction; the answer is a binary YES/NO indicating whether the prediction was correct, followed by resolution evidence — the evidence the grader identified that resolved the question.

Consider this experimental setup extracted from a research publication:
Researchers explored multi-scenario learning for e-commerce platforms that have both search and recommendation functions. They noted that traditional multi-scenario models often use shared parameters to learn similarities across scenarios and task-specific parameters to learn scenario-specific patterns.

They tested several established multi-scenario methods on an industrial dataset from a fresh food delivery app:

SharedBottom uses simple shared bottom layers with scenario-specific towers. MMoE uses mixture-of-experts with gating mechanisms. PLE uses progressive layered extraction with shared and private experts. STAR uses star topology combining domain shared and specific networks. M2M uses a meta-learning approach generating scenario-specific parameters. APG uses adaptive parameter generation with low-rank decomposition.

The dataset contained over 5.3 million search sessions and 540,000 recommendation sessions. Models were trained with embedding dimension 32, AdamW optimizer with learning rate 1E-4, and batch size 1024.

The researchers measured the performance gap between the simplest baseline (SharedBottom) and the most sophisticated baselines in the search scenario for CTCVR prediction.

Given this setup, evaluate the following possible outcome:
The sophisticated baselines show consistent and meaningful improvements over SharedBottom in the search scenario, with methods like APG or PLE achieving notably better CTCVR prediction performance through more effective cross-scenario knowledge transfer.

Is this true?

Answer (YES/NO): NO